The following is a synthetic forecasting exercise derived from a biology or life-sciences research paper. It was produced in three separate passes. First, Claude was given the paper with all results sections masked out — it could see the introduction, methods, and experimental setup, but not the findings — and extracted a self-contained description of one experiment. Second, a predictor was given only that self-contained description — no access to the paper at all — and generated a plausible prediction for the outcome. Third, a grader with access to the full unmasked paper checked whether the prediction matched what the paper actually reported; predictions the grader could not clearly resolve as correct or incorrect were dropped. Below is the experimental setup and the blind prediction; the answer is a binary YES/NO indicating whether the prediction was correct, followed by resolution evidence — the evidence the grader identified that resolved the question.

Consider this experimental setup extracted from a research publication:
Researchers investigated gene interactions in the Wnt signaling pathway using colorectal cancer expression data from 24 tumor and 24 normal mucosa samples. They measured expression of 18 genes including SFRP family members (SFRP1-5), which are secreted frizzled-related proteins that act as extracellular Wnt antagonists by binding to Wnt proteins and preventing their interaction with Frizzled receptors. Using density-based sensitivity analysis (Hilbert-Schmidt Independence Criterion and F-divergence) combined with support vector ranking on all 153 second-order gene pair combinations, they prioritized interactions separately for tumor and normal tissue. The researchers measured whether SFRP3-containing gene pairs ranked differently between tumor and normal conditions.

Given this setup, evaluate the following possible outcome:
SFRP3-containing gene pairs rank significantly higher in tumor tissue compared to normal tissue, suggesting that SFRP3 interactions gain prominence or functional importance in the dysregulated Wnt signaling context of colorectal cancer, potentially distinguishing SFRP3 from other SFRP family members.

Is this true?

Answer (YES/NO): YES